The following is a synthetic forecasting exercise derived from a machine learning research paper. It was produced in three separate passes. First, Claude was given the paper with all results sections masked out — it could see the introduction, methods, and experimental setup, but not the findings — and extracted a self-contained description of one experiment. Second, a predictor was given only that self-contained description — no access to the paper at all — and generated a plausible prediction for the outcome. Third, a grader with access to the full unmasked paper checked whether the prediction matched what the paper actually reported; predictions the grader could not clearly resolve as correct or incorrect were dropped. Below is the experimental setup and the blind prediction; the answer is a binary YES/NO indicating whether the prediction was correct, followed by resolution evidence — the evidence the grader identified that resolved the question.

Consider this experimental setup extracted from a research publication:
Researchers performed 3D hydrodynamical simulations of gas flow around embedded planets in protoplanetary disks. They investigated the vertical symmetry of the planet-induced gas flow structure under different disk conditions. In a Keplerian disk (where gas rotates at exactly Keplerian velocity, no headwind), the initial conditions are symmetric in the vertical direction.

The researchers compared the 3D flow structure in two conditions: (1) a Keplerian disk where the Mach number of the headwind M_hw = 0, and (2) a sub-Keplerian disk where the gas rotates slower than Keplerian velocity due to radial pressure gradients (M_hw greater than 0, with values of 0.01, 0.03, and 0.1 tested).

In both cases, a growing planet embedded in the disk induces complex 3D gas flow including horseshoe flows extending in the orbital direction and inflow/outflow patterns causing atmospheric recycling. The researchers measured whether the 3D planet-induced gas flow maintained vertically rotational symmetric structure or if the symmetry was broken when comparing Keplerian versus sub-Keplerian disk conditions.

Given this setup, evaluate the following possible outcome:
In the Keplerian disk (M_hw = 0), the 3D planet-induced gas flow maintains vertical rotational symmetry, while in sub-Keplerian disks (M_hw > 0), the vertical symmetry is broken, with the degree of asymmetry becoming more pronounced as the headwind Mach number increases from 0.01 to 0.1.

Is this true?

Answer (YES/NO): YES